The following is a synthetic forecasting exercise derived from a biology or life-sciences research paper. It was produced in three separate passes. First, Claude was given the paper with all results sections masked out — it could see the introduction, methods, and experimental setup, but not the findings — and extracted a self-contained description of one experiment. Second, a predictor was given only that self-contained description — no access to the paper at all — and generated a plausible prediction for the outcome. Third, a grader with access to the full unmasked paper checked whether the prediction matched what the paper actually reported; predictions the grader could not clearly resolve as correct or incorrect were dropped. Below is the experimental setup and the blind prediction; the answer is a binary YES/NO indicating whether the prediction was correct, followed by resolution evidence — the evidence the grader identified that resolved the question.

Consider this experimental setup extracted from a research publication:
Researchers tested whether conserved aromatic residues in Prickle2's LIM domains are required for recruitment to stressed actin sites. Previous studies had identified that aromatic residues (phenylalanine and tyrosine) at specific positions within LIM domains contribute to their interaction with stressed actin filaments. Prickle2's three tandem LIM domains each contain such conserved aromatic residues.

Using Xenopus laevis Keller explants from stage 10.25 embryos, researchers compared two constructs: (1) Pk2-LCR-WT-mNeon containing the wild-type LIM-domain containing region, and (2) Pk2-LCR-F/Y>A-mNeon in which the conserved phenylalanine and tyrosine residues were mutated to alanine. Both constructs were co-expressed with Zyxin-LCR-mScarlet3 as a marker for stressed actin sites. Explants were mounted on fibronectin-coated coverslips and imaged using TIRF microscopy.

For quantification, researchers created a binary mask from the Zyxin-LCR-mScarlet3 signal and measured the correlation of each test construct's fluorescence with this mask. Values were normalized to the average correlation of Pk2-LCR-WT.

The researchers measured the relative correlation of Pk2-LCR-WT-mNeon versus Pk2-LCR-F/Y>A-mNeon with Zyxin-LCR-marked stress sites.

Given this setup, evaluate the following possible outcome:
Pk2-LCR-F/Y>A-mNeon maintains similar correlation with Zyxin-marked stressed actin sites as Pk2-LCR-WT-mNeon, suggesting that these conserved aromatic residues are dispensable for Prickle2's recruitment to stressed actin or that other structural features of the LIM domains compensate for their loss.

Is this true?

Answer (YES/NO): NO